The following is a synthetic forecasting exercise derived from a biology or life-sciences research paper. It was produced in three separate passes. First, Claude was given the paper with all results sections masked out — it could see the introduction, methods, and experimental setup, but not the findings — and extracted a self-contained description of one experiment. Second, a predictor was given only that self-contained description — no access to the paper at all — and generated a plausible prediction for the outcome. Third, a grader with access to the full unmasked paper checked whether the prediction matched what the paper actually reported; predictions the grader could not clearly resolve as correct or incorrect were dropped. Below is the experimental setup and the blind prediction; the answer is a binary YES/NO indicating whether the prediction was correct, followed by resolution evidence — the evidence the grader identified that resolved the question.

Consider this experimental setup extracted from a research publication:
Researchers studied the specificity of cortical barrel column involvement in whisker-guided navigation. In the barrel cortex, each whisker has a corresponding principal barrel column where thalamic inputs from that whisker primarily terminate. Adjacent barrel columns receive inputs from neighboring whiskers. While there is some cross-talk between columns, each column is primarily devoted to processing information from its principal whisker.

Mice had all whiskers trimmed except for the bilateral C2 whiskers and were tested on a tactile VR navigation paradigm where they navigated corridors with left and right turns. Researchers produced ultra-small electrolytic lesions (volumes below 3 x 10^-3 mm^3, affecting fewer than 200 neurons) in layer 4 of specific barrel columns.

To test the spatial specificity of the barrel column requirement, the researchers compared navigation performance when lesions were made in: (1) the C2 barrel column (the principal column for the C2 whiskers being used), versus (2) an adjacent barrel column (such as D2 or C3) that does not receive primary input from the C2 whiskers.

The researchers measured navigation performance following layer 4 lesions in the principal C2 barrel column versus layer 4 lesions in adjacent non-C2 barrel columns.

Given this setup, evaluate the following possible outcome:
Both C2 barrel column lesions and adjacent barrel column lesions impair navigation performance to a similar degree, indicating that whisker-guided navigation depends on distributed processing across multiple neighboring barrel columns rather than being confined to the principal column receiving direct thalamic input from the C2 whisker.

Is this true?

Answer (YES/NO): NO